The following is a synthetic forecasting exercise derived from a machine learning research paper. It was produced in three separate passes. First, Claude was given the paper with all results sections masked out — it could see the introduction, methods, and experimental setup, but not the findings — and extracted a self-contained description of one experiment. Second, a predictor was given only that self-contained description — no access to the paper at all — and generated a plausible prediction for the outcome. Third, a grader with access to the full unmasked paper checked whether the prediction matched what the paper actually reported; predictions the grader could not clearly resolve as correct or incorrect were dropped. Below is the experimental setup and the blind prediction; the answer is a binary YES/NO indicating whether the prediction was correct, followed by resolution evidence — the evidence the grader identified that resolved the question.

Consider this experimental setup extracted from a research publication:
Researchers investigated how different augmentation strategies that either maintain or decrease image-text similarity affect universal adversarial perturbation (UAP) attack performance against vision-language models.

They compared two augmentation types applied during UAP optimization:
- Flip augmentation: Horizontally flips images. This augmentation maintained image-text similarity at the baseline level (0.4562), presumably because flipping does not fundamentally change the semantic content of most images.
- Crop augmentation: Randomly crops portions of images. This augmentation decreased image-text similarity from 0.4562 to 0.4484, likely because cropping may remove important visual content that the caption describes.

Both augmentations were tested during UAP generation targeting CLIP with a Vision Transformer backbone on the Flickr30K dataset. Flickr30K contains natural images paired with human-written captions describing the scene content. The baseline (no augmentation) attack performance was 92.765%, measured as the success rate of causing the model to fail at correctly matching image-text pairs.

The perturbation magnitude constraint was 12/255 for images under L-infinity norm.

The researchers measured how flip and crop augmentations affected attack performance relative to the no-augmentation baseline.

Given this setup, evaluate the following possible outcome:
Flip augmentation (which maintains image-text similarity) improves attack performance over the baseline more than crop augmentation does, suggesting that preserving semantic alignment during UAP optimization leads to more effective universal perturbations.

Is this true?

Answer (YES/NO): NO